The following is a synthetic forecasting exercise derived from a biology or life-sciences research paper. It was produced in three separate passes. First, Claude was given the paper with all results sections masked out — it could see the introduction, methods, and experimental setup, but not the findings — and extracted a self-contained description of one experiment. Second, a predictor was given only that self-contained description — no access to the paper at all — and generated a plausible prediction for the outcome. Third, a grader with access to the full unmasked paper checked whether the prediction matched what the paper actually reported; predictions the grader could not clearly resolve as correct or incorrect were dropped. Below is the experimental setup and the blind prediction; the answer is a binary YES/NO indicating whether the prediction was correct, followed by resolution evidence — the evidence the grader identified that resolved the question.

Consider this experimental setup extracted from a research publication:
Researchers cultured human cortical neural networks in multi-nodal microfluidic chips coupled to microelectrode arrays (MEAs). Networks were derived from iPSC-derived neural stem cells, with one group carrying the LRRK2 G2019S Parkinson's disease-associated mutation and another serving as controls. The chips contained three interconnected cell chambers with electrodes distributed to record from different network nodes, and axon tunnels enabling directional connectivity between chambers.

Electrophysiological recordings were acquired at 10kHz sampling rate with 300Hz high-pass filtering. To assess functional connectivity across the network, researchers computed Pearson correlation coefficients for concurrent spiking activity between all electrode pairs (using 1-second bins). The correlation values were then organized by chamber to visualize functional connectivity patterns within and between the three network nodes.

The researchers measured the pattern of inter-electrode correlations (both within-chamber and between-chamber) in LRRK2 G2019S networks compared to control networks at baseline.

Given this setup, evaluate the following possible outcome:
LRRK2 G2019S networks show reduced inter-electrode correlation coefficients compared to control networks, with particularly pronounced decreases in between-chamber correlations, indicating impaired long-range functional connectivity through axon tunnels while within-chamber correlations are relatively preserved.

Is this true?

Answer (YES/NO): NO